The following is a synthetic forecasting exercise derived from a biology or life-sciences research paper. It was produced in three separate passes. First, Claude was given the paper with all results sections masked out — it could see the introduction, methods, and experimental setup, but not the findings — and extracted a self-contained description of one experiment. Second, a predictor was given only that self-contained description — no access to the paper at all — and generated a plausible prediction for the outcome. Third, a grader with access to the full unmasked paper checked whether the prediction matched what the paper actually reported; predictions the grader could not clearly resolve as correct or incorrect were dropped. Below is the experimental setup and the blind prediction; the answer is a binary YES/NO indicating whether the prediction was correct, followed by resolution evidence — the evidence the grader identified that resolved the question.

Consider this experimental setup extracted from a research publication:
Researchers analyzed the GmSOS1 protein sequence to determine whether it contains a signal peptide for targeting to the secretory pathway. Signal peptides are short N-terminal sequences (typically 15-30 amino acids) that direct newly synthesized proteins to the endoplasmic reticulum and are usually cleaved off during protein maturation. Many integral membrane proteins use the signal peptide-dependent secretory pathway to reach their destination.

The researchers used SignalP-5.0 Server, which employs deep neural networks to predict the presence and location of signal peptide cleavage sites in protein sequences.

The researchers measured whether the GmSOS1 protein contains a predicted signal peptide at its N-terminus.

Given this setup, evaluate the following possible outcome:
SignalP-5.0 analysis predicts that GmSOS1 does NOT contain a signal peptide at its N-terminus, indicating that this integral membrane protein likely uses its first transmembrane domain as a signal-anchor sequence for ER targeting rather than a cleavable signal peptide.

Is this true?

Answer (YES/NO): YES